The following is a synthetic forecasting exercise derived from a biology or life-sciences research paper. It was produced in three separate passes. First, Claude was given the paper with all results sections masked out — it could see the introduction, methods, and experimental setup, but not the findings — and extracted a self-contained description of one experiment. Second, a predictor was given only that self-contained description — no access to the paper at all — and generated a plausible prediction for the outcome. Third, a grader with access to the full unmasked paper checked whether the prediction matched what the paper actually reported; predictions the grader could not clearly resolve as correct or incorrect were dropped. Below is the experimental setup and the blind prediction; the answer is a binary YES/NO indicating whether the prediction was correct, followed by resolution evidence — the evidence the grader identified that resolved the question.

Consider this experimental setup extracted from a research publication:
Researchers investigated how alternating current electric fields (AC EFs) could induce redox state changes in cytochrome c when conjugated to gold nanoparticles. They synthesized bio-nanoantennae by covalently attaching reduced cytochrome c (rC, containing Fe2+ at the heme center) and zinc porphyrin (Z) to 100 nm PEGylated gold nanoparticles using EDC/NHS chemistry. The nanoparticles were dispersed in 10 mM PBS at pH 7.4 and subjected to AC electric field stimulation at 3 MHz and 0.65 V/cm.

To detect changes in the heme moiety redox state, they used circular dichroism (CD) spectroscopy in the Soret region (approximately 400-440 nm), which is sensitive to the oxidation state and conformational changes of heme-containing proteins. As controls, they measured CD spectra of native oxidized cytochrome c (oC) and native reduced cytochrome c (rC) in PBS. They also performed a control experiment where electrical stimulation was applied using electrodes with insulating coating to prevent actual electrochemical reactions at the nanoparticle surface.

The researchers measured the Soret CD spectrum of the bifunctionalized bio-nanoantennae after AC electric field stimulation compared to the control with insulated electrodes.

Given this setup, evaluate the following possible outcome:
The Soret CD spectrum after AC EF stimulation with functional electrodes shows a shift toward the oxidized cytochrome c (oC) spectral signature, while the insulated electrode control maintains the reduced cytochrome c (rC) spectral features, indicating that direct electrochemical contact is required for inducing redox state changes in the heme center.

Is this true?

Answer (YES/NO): NO